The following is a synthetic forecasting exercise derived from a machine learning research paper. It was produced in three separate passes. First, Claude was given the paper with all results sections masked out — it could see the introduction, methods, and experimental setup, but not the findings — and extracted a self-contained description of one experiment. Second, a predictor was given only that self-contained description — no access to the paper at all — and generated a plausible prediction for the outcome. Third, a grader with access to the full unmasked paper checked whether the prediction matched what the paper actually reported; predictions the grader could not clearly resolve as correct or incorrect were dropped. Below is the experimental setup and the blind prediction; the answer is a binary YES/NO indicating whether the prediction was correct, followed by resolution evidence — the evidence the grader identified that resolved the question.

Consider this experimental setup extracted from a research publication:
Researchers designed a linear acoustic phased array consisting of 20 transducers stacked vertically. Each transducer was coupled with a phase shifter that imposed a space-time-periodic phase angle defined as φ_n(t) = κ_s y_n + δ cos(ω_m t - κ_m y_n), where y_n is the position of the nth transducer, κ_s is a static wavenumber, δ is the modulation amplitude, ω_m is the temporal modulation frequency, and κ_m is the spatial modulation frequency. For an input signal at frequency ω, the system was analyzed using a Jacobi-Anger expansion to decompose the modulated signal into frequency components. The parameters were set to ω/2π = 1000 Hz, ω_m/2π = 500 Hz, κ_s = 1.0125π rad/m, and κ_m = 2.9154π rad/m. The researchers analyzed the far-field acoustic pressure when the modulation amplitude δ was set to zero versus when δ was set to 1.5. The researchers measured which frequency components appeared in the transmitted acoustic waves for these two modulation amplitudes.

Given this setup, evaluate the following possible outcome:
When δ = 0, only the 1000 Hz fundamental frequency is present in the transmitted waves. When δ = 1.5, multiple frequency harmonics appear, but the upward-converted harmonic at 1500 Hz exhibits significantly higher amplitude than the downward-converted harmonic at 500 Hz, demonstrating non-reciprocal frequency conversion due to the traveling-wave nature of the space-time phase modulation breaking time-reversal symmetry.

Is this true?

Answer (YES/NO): NO